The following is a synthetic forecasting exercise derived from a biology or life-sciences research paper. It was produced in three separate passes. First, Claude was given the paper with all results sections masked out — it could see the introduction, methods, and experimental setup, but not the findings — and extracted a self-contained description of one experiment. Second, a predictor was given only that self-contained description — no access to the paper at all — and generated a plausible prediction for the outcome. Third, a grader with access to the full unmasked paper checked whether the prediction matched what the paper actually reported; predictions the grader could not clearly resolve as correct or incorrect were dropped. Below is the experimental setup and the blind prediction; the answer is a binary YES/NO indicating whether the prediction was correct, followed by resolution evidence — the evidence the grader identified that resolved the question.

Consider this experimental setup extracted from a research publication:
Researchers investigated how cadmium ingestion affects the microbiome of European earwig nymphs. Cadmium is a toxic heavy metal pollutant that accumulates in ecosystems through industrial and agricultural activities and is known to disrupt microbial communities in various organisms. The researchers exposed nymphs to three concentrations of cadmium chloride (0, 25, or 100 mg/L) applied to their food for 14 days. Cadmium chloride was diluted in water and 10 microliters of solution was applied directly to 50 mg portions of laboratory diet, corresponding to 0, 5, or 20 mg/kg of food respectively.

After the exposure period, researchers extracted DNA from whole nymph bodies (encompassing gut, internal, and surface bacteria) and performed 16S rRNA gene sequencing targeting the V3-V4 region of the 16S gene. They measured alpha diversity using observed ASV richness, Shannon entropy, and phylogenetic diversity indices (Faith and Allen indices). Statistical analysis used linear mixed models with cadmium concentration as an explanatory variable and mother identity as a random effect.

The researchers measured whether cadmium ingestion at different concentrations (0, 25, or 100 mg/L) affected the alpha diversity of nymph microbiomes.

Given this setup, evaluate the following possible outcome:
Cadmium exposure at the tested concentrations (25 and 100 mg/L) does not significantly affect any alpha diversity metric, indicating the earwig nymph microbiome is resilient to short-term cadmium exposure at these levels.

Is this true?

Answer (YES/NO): YES